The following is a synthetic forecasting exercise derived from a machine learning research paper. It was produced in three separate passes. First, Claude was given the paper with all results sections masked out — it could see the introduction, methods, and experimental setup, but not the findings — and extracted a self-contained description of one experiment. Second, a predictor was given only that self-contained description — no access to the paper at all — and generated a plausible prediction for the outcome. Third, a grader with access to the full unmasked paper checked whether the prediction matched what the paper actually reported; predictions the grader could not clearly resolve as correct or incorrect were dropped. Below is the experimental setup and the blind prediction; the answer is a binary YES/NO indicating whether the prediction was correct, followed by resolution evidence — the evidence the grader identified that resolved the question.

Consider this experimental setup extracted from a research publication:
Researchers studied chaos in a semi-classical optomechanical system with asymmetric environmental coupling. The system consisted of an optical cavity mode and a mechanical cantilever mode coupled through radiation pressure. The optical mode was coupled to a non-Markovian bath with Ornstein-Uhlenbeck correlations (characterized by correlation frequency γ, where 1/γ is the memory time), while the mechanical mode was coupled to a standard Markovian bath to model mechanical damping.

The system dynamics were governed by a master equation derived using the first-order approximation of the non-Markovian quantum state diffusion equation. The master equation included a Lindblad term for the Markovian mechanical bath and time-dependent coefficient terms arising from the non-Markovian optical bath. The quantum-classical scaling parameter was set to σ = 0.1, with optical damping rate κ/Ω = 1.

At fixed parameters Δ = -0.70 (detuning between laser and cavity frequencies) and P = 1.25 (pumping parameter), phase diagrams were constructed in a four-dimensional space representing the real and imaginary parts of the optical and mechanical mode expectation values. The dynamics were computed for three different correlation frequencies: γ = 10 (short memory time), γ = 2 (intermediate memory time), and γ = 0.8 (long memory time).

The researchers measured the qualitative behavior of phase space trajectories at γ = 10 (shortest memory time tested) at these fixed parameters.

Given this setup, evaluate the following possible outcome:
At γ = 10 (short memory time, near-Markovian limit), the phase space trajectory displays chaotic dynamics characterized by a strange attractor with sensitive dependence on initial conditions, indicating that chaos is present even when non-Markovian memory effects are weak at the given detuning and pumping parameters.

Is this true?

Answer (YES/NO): NO